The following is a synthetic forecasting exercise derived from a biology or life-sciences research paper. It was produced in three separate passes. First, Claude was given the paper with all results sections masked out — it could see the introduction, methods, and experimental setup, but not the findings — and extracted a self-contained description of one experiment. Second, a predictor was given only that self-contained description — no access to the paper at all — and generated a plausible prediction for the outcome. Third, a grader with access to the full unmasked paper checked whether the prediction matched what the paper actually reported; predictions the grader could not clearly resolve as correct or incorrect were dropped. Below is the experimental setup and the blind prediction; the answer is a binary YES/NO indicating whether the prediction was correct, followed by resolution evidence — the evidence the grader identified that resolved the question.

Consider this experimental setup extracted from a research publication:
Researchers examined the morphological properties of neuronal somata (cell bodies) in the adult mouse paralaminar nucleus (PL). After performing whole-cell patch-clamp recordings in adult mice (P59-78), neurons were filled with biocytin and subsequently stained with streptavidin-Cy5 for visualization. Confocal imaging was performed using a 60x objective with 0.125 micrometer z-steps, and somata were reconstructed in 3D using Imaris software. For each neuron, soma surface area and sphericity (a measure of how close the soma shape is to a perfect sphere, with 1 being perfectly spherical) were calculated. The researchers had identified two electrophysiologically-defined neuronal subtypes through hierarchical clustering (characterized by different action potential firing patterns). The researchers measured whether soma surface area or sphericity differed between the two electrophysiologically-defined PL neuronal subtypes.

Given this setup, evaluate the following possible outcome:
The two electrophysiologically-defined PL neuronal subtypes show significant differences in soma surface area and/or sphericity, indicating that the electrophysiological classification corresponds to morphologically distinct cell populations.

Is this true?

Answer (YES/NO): NO